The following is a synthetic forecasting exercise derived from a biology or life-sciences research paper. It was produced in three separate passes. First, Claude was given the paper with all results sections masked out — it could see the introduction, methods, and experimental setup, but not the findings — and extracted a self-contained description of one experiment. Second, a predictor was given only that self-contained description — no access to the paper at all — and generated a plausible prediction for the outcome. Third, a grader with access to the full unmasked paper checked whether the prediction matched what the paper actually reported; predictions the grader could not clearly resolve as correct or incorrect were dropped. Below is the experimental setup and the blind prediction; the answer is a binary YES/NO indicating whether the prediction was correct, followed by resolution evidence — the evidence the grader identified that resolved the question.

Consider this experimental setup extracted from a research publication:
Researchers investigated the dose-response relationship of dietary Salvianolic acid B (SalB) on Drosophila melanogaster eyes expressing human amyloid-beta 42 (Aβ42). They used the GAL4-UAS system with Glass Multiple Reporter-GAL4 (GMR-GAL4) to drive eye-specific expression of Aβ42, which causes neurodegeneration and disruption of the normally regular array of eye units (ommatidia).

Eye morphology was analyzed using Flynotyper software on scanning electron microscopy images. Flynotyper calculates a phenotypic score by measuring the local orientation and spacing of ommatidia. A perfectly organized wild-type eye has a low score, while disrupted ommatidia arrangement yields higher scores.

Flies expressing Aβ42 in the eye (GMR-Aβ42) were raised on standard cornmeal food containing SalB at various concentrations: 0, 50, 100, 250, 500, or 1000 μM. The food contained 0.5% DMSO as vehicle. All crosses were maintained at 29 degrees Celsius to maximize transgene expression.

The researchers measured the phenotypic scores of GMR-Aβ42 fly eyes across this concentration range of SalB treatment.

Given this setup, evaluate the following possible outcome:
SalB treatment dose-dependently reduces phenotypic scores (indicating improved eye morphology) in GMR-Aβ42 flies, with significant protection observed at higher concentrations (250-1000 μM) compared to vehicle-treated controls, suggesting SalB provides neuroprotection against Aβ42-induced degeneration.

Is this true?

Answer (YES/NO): NO